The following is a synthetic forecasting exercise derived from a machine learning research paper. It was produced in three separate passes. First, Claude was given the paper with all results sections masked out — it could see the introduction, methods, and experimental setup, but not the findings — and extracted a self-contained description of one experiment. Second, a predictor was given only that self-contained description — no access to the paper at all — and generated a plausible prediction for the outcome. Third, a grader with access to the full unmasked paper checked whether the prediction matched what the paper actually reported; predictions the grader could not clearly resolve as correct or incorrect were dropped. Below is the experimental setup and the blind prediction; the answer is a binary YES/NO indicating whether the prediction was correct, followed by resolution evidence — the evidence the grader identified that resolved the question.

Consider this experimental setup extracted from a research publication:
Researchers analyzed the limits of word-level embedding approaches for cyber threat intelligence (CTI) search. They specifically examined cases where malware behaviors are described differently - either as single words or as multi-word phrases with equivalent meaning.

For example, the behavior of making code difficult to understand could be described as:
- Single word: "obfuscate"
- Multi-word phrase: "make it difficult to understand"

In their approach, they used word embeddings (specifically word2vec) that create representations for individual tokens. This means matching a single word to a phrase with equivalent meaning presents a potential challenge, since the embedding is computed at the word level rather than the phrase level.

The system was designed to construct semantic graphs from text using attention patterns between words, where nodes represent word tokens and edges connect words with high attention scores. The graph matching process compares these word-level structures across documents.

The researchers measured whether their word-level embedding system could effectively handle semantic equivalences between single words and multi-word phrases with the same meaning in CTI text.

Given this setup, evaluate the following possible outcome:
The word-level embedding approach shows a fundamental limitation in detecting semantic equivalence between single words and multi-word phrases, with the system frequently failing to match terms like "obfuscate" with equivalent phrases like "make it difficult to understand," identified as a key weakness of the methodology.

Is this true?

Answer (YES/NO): YES